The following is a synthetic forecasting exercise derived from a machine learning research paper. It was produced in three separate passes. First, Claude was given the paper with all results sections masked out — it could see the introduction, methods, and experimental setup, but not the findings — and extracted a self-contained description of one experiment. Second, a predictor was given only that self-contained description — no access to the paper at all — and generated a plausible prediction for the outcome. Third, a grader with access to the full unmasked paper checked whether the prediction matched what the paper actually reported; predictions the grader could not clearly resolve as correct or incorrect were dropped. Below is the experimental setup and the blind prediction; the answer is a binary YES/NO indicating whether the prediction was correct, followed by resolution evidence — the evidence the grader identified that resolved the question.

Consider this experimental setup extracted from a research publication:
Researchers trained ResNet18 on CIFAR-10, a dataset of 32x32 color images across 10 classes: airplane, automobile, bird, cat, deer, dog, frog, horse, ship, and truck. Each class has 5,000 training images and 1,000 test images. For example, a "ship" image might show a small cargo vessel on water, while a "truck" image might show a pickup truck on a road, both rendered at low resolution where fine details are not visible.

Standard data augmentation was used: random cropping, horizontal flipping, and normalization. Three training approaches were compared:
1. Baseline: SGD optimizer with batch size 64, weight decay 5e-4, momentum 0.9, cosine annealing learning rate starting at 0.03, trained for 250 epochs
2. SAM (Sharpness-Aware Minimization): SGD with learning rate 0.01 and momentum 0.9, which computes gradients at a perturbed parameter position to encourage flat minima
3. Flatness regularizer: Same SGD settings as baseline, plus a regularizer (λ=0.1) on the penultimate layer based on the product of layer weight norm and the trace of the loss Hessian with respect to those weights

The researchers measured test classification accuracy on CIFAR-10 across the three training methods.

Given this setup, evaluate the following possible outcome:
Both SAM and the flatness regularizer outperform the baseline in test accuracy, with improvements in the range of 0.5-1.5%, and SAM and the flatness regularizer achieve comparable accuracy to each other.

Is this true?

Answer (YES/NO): NO